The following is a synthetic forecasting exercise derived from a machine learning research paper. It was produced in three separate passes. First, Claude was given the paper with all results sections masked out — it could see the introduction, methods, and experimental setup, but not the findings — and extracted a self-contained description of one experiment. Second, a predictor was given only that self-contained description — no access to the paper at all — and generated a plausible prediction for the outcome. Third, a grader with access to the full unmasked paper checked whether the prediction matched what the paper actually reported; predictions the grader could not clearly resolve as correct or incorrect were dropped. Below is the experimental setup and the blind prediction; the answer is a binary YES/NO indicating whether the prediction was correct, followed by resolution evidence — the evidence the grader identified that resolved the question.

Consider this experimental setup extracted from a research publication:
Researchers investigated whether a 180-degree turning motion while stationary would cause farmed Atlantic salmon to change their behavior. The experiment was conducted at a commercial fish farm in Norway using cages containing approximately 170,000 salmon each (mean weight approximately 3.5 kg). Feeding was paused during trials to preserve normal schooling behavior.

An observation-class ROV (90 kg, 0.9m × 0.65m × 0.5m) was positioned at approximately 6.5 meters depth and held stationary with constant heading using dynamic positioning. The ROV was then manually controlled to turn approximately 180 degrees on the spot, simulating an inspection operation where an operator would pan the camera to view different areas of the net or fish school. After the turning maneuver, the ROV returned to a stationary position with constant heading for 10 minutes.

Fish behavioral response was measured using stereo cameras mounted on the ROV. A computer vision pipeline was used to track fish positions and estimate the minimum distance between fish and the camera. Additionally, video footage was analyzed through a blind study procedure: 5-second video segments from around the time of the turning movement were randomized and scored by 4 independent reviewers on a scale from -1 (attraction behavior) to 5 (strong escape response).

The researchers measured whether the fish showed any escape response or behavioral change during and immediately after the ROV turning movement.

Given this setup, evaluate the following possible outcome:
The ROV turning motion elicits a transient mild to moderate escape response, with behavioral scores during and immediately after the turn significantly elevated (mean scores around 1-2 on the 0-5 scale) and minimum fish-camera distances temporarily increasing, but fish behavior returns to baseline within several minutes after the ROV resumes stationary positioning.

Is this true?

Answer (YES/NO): NO